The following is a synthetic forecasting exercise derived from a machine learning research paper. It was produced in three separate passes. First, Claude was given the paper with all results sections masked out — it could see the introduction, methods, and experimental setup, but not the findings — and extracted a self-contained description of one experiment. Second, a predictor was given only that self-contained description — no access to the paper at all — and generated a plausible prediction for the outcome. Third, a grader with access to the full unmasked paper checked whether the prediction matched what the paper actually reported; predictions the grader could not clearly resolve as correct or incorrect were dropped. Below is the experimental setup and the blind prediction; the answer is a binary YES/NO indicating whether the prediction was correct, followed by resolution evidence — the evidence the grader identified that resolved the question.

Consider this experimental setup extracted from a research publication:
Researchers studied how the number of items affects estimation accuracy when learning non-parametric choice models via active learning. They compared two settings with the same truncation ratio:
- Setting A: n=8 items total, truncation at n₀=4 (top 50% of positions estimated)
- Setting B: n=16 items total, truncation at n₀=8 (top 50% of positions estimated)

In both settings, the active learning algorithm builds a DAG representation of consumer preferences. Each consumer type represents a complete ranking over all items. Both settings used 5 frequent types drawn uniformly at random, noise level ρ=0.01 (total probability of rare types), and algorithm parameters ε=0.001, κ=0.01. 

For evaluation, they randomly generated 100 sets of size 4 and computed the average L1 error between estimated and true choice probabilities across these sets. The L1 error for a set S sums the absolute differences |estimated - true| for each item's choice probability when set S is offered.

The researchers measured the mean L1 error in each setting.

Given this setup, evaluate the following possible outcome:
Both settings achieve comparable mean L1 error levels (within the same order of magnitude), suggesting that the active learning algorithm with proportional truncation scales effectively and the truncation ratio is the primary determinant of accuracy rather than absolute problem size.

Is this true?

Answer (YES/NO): NO